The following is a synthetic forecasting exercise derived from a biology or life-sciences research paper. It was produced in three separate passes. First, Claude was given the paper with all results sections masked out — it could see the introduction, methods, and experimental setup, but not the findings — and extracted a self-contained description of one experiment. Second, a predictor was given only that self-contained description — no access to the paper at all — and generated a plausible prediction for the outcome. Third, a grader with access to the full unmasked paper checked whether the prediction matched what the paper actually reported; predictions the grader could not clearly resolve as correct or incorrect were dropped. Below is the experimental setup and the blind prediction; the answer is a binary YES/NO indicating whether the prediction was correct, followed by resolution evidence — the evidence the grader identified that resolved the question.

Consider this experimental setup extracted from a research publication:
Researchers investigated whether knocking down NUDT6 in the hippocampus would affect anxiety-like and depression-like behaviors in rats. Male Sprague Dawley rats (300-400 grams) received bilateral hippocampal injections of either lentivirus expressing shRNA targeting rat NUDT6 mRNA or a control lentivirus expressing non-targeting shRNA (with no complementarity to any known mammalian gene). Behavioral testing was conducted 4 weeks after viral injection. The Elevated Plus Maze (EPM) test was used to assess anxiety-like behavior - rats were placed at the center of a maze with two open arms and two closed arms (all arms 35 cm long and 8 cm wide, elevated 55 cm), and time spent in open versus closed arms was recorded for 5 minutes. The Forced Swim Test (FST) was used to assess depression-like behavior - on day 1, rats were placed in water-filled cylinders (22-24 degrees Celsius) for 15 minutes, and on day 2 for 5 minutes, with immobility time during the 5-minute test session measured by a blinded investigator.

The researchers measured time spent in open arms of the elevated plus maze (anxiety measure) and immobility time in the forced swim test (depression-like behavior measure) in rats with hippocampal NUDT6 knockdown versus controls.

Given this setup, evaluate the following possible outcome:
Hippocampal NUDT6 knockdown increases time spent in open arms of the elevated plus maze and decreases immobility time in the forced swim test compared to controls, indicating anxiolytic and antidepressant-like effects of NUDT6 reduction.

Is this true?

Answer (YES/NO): NO